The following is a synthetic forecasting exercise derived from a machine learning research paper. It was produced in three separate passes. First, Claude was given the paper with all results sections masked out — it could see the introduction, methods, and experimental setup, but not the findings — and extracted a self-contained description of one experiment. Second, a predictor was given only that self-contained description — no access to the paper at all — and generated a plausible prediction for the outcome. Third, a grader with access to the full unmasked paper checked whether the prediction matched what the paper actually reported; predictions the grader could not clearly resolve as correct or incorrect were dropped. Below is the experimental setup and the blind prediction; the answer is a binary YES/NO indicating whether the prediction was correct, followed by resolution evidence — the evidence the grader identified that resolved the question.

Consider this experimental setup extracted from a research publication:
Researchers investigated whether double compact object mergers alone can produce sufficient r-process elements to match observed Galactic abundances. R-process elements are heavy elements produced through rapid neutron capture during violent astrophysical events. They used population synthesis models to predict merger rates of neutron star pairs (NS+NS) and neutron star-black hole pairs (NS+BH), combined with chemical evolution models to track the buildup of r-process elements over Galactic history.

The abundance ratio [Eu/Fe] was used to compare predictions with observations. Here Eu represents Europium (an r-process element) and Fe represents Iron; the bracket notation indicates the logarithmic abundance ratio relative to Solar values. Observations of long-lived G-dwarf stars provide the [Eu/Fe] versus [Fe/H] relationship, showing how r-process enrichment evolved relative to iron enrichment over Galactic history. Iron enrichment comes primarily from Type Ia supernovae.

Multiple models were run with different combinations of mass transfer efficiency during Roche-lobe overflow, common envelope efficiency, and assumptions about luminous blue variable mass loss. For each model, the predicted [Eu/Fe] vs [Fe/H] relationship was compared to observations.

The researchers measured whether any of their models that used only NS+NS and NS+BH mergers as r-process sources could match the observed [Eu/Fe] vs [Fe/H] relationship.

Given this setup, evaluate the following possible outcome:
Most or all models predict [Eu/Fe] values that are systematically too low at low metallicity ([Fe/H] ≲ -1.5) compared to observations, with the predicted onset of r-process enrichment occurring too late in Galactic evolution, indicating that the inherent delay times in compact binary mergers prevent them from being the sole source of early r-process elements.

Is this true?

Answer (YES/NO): YES